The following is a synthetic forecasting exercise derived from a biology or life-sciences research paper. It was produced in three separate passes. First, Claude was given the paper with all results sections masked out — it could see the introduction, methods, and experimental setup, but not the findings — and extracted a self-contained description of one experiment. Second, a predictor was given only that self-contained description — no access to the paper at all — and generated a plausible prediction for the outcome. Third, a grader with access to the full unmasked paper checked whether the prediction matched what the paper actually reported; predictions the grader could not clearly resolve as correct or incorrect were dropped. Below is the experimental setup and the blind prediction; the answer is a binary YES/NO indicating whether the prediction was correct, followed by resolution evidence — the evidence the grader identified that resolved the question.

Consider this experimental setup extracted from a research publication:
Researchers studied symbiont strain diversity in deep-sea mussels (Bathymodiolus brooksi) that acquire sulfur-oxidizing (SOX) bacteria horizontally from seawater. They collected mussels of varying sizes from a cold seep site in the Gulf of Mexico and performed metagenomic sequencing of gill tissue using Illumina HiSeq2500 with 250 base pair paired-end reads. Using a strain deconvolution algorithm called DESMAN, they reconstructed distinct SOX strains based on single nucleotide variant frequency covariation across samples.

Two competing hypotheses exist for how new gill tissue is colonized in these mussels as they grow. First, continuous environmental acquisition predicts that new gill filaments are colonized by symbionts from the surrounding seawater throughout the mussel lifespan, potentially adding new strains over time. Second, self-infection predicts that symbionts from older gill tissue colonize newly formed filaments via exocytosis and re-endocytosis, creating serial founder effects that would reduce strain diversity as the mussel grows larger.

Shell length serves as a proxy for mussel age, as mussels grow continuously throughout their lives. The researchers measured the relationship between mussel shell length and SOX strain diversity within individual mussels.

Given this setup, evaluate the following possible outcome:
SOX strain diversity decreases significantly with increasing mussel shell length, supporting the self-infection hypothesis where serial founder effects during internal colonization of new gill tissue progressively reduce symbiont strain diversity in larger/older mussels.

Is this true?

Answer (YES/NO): NO